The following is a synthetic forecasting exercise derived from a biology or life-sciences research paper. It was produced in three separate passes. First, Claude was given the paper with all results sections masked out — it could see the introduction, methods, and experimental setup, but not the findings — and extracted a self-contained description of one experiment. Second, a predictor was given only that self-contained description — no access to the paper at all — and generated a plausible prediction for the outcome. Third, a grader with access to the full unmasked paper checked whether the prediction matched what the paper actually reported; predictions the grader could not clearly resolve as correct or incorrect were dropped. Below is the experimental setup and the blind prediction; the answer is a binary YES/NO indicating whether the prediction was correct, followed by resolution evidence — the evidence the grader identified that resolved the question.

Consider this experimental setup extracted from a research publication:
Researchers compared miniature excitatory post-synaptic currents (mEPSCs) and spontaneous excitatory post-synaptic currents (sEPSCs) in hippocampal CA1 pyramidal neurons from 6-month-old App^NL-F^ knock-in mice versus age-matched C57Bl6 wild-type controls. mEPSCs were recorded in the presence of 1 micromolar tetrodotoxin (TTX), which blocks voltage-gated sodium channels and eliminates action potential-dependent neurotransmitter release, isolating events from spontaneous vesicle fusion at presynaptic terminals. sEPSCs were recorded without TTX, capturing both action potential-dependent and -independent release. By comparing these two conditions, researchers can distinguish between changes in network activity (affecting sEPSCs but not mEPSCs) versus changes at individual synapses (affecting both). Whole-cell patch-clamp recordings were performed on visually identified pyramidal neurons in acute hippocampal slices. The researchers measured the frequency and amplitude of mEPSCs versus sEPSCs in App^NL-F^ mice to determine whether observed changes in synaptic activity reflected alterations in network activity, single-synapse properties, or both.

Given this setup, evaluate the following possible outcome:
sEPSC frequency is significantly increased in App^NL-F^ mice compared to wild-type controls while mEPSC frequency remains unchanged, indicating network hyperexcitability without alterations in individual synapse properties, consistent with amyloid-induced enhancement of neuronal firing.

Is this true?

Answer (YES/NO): NO